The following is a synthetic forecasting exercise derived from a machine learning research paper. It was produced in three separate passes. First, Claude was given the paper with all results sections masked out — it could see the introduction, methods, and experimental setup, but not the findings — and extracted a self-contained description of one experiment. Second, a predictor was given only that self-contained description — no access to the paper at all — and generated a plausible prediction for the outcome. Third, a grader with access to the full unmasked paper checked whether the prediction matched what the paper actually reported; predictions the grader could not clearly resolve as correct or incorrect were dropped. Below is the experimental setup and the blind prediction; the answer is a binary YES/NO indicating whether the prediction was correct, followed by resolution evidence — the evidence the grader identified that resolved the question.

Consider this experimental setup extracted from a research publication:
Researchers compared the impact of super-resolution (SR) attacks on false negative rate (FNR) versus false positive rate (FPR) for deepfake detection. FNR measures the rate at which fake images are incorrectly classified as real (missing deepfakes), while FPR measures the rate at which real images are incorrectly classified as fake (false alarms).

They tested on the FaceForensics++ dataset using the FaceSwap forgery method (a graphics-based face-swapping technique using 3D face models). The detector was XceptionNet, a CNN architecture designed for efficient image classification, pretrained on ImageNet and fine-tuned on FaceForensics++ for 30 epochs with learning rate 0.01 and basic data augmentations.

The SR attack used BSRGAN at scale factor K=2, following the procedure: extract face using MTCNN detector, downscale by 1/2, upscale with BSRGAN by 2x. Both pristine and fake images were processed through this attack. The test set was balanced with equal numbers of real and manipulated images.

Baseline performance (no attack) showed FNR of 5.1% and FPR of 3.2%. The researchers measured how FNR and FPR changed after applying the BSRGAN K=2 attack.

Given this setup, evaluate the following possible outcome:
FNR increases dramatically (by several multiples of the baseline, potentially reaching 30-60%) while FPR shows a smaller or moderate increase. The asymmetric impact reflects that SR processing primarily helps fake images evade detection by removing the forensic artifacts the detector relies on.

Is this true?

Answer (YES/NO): NO